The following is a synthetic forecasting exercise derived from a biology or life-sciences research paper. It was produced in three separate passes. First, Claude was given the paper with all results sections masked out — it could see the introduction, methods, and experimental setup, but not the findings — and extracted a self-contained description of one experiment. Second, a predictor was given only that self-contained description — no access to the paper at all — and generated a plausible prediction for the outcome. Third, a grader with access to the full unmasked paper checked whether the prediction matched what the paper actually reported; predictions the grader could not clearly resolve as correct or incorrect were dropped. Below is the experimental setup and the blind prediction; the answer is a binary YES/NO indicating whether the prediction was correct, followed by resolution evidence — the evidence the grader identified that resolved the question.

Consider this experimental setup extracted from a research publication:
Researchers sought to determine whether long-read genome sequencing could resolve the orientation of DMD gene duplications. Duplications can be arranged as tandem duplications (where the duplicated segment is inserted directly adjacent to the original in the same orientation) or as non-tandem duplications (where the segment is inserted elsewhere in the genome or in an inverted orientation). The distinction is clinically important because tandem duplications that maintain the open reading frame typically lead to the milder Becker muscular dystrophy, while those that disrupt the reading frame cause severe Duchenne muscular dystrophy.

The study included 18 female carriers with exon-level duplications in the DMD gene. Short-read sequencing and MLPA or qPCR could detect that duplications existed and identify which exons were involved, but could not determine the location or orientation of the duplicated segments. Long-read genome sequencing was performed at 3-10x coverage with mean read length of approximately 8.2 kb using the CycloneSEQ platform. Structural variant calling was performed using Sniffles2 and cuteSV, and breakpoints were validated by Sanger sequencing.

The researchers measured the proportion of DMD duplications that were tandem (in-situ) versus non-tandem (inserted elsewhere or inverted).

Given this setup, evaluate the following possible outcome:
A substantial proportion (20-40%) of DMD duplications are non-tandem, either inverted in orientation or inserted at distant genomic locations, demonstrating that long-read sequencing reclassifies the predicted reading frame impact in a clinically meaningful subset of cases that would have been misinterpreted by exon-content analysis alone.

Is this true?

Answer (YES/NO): NO